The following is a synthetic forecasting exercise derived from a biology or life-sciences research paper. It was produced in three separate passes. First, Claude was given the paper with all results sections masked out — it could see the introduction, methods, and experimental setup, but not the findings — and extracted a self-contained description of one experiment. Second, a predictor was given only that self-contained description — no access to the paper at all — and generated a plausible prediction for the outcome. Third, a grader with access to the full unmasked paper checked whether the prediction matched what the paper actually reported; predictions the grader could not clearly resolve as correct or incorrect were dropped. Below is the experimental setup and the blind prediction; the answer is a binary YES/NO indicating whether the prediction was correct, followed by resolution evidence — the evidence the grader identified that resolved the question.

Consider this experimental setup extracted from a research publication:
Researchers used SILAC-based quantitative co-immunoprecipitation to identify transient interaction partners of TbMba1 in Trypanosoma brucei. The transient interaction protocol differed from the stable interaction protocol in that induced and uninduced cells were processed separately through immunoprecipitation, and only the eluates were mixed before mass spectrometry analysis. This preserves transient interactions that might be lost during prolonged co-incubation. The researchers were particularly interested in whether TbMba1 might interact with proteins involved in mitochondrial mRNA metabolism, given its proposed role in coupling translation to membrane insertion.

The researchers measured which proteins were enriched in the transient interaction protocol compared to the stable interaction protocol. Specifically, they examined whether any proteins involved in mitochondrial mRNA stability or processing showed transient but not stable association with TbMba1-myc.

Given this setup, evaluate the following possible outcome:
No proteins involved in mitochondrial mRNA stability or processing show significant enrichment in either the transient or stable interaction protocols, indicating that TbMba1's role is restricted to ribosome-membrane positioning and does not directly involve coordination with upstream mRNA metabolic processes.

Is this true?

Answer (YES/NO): NO